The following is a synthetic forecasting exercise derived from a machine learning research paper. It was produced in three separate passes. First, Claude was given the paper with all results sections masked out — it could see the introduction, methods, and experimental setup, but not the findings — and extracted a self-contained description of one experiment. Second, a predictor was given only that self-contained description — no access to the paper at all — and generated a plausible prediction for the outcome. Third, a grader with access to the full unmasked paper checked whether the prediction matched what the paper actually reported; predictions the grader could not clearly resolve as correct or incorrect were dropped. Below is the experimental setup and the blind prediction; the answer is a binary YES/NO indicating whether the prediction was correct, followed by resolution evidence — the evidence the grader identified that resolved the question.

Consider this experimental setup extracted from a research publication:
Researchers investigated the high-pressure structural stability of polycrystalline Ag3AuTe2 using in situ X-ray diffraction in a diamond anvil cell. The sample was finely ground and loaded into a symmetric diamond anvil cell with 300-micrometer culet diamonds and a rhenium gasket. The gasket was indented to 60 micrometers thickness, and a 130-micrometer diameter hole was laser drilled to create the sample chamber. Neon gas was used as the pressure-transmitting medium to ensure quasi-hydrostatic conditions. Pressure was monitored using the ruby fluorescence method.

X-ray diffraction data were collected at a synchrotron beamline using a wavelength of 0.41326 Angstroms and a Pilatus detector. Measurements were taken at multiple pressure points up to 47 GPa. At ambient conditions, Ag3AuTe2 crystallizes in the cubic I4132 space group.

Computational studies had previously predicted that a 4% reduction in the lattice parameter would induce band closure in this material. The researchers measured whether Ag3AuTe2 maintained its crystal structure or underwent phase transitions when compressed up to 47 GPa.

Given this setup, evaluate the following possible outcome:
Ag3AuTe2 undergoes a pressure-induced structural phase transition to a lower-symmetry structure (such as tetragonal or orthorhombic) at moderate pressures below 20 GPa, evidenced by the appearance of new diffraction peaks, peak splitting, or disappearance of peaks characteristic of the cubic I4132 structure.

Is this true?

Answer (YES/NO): YES